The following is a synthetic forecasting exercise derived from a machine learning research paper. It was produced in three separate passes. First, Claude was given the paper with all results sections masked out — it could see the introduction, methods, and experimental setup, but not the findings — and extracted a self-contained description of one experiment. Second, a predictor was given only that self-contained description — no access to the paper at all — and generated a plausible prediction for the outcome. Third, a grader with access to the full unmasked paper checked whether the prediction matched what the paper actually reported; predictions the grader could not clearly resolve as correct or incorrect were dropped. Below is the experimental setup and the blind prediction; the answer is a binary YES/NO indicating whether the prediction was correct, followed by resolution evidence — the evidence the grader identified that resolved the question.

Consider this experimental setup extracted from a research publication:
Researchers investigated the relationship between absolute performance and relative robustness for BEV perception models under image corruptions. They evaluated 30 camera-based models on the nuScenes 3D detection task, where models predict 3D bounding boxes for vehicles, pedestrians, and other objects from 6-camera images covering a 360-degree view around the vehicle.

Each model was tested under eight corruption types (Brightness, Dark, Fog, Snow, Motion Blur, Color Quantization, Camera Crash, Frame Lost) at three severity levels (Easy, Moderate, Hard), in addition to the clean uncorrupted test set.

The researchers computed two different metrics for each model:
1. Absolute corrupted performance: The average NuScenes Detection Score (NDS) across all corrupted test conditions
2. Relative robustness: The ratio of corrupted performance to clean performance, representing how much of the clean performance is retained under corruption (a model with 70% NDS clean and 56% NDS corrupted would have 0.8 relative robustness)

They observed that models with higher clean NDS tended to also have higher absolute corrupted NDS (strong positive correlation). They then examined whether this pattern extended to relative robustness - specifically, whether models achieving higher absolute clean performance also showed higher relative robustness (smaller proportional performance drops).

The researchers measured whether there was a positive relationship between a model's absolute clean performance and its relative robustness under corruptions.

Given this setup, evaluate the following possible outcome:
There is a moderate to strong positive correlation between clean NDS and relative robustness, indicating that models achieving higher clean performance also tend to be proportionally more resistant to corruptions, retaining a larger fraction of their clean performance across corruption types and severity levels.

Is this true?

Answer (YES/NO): NO